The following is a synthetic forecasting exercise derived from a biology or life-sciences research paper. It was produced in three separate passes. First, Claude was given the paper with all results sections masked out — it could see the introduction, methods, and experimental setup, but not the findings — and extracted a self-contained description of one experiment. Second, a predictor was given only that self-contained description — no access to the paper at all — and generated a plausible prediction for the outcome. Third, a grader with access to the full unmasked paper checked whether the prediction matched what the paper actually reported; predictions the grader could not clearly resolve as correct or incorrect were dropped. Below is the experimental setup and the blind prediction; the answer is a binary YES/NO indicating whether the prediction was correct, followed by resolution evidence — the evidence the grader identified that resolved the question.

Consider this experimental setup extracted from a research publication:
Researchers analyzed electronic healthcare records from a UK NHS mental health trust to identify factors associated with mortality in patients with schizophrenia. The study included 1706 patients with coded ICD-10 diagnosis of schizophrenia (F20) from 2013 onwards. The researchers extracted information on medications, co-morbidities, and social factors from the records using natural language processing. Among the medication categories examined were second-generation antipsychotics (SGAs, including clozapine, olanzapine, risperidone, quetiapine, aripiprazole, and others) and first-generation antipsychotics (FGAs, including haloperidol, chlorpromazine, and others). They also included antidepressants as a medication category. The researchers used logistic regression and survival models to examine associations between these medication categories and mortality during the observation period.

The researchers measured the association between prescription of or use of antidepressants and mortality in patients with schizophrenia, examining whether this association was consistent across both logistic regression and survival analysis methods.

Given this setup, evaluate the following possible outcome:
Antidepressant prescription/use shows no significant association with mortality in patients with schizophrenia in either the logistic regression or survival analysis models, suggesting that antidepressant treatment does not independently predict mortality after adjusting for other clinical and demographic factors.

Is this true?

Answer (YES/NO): NO